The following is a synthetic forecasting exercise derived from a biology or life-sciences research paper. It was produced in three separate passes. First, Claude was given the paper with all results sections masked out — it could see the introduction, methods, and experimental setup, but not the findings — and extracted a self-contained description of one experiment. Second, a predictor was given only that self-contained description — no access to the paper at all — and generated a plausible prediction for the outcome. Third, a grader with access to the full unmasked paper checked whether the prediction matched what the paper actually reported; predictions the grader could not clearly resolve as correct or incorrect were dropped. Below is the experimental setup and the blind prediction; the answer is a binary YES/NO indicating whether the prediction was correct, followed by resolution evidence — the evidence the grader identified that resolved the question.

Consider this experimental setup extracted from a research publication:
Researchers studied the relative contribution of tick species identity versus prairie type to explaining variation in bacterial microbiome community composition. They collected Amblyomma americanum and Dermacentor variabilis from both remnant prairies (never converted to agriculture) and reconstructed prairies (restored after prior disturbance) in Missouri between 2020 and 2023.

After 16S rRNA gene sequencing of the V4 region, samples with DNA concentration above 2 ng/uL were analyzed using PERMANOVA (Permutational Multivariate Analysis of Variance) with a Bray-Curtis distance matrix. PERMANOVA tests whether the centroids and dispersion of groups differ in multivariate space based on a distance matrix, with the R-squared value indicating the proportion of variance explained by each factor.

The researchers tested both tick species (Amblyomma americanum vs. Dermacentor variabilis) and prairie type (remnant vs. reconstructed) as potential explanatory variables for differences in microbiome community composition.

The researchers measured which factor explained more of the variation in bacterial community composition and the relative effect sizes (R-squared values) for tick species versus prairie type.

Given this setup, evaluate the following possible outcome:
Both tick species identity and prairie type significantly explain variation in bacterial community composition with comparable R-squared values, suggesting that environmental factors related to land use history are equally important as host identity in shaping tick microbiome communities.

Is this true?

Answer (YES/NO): NO